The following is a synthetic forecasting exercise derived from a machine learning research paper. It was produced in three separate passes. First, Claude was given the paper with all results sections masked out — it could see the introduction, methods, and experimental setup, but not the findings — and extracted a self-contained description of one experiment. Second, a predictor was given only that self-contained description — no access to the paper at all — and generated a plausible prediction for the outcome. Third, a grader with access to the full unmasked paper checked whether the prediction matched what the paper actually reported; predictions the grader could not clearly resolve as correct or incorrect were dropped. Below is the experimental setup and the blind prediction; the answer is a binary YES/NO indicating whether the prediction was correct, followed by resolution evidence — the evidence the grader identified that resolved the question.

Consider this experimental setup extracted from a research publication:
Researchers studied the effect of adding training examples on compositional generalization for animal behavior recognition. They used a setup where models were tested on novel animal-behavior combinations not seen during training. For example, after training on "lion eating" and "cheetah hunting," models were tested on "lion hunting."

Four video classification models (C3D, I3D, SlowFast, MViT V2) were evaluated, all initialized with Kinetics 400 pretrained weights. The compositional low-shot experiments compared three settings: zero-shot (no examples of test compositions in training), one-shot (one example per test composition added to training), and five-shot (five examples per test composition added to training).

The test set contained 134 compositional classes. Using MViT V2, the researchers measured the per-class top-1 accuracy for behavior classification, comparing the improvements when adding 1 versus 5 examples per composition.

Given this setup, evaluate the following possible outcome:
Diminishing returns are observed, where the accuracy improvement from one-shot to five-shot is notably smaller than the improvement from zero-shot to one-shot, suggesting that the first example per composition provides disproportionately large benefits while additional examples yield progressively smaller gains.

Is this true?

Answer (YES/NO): YES